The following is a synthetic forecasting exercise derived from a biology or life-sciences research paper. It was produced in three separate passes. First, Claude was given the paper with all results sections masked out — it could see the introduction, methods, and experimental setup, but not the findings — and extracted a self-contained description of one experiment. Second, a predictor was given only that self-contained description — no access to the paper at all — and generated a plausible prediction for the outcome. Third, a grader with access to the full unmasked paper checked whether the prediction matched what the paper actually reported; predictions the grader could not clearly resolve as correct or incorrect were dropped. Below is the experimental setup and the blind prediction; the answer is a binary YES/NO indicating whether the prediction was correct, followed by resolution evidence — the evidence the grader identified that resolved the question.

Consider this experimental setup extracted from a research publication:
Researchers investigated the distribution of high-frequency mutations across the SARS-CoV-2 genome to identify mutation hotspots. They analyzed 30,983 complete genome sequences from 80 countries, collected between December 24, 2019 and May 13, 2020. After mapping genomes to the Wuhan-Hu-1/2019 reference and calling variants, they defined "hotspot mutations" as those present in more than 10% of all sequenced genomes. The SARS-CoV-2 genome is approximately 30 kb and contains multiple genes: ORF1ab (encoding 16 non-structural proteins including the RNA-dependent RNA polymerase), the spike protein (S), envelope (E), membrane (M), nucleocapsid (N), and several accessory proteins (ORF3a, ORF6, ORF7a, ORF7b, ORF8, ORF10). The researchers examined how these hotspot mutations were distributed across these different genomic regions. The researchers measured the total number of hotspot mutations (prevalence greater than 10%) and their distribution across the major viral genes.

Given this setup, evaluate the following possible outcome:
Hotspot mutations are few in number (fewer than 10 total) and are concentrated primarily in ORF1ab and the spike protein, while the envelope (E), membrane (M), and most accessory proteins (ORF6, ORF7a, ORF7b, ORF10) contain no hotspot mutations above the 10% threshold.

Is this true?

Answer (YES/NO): NO